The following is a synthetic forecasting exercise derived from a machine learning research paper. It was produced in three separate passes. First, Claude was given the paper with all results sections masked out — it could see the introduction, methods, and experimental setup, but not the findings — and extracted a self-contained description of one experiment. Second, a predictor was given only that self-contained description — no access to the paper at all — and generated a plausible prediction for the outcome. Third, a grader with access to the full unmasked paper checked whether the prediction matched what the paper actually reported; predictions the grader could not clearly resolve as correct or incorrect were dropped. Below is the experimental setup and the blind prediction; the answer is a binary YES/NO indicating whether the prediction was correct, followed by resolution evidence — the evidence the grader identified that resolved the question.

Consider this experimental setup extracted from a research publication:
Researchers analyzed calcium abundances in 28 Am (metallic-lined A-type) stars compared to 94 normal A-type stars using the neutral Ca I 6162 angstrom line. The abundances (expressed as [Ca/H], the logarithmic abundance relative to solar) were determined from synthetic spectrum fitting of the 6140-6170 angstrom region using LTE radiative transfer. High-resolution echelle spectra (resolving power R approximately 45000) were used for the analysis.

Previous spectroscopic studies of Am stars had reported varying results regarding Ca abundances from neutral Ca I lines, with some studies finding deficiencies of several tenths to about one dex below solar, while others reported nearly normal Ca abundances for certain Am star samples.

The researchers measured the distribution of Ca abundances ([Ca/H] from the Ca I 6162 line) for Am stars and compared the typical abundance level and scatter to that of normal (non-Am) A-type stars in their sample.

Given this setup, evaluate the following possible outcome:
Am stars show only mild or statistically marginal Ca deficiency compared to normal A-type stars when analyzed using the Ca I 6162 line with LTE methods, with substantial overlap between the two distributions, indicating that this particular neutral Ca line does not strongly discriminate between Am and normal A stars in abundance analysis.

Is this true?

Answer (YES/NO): NO